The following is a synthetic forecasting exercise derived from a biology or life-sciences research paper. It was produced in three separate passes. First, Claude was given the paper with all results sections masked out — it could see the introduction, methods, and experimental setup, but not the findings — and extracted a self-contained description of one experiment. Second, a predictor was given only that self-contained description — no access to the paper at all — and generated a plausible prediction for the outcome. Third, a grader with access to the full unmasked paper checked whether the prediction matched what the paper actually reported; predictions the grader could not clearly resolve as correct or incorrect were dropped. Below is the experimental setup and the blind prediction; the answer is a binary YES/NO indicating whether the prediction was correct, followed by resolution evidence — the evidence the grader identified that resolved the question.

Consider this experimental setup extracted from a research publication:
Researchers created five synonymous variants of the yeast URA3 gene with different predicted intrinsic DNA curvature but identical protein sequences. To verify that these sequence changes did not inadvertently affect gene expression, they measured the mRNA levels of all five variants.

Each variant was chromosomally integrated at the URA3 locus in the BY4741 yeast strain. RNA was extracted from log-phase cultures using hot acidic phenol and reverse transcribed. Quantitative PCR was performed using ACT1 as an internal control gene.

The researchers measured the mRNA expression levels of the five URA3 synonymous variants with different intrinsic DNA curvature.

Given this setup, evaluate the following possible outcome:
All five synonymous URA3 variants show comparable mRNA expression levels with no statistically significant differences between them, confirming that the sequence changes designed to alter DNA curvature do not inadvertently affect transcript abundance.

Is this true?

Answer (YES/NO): YES